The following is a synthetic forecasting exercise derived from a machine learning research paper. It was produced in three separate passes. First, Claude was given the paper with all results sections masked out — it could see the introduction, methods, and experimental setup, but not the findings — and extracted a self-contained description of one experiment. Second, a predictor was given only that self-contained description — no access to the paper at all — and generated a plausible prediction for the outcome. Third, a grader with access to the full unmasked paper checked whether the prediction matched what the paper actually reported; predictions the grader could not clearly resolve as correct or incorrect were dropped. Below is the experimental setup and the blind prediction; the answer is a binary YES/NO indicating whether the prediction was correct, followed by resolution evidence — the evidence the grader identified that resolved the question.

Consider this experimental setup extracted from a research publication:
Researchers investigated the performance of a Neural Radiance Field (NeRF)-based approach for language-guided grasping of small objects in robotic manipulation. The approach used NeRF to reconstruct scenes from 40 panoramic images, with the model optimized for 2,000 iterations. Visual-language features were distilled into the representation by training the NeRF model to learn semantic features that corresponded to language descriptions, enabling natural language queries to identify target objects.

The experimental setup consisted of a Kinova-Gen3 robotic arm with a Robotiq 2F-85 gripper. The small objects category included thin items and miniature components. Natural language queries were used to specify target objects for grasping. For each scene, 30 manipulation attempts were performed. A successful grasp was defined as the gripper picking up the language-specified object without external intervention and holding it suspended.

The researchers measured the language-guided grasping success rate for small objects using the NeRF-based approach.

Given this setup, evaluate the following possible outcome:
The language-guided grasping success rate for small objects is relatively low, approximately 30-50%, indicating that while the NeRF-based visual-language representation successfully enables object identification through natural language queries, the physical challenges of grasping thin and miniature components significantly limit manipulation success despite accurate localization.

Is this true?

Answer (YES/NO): NO